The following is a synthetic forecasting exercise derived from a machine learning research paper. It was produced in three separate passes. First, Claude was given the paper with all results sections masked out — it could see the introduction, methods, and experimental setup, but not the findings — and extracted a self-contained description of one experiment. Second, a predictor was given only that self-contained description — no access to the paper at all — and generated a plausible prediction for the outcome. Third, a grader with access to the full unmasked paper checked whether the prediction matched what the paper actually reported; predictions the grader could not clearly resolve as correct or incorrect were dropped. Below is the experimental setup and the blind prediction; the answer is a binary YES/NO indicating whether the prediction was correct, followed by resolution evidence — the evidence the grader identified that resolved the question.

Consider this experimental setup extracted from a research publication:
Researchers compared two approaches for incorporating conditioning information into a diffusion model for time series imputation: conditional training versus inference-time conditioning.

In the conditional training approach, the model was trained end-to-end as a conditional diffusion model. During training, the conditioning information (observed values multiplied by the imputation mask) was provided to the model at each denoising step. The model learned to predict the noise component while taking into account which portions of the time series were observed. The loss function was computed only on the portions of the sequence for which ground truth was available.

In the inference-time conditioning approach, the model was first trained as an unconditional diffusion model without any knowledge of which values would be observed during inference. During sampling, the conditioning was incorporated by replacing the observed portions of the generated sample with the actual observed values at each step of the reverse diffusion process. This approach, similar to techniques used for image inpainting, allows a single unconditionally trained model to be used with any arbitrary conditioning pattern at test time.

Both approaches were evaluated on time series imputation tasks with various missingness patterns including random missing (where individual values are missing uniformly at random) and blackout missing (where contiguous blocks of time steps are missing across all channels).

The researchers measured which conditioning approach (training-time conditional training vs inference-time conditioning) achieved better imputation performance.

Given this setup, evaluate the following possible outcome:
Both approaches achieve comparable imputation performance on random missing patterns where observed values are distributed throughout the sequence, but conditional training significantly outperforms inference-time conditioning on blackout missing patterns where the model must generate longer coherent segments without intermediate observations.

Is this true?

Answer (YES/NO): NO